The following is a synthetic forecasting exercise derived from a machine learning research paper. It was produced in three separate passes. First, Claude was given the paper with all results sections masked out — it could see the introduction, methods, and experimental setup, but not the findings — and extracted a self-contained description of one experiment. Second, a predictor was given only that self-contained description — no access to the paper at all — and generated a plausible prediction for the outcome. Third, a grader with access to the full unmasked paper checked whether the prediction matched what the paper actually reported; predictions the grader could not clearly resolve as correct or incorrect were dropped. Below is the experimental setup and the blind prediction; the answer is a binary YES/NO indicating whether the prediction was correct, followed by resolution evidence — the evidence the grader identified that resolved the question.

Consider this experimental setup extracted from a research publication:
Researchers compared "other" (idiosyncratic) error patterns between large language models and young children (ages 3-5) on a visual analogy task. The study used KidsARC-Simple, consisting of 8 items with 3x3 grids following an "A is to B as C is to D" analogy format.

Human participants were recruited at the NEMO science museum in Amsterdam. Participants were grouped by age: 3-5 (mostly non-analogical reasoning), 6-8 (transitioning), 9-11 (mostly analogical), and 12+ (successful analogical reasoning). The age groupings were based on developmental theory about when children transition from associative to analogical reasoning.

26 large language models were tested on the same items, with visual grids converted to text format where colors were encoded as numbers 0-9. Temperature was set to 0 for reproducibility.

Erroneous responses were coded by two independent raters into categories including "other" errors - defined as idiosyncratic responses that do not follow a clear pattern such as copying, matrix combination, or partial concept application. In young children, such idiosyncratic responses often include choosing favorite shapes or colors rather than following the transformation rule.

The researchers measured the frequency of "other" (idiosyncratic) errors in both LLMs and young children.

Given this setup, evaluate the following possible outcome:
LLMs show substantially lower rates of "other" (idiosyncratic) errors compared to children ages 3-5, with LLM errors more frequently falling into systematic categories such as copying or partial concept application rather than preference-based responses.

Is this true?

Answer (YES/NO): NO